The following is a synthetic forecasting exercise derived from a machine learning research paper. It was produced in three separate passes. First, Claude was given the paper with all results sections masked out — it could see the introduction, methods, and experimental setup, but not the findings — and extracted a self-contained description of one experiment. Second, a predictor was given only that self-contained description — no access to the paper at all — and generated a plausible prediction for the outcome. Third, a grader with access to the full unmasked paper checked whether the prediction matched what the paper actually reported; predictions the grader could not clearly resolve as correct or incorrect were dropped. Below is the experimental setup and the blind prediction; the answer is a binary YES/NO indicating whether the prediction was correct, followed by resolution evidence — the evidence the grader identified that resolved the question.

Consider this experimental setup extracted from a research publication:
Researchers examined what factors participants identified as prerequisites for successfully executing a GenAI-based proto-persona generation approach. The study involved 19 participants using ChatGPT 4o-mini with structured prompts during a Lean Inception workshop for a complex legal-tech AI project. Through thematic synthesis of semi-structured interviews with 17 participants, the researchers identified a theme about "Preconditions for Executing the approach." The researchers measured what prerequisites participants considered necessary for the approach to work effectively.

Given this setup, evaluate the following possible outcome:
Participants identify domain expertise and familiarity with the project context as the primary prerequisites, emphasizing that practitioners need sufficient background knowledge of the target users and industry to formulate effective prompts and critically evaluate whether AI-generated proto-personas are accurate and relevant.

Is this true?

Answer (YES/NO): NO